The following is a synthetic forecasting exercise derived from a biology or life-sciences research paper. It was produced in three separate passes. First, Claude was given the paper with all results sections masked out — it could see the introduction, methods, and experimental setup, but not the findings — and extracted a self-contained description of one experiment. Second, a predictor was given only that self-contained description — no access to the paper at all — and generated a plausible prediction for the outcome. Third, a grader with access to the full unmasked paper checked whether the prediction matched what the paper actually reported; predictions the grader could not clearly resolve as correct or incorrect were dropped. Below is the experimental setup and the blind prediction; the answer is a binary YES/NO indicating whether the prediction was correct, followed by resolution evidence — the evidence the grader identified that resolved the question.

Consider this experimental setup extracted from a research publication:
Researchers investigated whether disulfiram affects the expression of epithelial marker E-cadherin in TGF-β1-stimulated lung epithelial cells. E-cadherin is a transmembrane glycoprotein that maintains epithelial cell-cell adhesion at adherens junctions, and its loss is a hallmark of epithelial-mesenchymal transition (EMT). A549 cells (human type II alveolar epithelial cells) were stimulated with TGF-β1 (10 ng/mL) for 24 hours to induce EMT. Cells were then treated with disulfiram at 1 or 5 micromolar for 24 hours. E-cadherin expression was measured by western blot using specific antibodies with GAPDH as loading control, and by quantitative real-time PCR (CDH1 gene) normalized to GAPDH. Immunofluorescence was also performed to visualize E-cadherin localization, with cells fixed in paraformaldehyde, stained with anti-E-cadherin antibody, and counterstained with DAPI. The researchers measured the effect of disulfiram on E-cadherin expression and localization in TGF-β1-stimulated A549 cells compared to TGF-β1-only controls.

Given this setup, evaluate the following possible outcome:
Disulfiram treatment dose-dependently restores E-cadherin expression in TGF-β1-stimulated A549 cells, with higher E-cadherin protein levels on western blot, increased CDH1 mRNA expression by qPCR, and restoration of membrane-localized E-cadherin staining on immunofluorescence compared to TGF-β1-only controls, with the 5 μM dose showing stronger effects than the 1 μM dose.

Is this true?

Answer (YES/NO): NO